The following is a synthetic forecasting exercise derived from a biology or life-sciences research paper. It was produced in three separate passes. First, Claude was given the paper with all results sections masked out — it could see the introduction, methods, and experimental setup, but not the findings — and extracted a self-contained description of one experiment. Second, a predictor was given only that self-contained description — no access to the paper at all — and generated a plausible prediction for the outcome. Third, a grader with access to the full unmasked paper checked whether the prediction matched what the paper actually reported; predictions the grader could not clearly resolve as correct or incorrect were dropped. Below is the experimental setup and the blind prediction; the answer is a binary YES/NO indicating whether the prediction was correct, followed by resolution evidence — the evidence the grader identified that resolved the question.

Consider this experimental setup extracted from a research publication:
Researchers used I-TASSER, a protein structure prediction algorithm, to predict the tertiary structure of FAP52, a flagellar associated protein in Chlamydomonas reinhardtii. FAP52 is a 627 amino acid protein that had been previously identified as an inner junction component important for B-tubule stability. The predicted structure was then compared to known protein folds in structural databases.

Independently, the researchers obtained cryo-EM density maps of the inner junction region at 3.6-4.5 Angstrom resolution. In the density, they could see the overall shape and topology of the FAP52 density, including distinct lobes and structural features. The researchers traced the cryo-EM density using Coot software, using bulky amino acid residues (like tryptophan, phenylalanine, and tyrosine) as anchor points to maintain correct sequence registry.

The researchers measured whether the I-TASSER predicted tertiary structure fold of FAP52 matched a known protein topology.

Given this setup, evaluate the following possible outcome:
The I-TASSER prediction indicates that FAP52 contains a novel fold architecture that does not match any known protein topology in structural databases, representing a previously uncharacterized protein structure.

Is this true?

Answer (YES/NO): NO